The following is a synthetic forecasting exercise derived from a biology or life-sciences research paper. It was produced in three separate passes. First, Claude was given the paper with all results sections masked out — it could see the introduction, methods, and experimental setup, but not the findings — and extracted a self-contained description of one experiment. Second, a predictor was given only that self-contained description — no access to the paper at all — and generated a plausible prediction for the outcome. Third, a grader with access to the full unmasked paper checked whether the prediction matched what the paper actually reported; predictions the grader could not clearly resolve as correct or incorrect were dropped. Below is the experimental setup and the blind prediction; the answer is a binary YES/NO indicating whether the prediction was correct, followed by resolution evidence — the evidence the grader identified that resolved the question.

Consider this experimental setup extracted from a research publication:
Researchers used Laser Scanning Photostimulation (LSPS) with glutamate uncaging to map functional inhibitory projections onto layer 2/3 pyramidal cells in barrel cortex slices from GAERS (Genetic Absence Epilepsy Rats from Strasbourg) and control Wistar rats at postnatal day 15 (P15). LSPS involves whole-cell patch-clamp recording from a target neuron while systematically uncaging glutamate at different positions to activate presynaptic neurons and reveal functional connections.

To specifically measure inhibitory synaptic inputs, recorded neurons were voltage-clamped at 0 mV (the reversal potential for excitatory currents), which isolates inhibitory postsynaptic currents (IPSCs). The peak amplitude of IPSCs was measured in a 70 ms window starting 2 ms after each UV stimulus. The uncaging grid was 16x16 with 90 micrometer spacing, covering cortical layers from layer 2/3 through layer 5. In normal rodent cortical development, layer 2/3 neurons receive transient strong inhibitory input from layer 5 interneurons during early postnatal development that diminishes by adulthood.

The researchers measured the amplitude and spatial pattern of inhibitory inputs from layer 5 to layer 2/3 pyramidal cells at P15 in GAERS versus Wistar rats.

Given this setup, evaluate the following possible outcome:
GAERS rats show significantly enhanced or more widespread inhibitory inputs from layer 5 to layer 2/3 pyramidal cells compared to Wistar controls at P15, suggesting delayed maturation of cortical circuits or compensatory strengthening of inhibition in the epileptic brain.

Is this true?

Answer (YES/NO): NO